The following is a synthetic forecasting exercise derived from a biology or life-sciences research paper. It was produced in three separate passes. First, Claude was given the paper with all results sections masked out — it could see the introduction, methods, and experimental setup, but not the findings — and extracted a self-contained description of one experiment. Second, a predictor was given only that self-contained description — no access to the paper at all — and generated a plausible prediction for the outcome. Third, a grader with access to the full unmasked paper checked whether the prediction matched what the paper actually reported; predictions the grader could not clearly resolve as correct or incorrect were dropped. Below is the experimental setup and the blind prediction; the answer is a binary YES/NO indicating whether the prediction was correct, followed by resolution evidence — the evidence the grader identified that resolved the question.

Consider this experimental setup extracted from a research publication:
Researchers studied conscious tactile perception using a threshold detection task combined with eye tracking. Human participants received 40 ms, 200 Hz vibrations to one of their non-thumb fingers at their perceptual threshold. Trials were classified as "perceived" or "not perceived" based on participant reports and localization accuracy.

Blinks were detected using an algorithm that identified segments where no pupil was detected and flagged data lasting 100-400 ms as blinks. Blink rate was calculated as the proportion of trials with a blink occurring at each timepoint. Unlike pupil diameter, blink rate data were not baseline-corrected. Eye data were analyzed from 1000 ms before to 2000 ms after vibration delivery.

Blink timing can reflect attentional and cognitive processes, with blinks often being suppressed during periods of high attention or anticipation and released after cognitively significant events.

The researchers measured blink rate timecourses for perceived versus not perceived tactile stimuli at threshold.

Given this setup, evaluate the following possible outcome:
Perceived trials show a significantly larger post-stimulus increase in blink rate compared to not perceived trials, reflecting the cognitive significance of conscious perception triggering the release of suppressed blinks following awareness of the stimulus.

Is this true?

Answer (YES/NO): YES